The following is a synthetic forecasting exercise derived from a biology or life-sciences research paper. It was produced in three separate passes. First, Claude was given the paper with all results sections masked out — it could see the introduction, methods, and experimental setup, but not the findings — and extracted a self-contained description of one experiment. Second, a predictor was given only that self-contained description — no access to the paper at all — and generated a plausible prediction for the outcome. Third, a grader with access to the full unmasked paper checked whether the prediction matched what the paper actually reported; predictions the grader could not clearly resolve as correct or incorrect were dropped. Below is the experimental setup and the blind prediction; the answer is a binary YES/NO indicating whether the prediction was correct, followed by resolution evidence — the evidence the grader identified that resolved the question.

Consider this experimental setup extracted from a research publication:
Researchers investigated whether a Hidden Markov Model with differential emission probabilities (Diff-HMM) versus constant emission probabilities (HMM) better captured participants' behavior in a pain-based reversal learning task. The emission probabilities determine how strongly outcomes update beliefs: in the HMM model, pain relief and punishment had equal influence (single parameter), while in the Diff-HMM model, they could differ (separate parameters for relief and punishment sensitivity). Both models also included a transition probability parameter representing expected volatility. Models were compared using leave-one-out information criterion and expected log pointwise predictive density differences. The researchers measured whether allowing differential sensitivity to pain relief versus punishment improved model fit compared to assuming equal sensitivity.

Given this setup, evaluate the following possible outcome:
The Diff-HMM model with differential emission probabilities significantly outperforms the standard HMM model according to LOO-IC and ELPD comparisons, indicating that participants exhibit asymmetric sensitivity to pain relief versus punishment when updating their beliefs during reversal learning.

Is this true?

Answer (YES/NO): NO